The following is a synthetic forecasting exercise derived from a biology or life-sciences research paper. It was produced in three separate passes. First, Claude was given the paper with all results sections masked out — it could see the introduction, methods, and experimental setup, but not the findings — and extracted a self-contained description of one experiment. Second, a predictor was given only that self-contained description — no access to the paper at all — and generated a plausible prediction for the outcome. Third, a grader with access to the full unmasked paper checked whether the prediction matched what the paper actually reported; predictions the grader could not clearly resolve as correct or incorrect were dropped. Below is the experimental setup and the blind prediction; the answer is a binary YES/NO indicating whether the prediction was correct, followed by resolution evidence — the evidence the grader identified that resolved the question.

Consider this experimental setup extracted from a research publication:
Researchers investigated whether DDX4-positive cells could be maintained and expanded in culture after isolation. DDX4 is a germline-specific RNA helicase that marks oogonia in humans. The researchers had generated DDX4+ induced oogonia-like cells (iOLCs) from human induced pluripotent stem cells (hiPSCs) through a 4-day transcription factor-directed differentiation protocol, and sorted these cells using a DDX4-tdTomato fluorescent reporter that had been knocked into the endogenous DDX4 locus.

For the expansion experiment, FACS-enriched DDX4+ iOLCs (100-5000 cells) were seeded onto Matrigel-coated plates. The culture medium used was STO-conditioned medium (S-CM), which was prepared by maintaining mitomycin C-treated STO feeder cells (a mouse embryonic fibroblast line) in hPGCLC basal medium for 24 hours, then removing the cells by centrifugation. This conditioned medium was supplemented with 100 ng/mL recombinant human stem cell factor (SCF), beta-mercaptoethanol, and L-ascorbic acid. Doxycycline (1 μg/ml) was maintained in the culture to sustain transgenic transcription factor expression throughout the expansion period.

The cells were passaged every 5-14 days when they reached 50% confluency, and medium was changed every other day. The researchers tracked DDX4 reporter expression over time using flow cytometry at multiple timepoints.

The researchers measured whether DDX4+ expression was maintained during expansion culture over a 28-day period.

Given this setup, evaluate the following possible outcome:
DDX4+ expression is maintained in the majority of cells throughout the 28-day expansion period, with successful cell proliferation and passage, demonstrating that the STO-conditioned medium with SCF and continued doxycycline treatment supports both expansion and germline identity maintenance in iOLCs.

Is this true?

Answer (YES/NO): YES